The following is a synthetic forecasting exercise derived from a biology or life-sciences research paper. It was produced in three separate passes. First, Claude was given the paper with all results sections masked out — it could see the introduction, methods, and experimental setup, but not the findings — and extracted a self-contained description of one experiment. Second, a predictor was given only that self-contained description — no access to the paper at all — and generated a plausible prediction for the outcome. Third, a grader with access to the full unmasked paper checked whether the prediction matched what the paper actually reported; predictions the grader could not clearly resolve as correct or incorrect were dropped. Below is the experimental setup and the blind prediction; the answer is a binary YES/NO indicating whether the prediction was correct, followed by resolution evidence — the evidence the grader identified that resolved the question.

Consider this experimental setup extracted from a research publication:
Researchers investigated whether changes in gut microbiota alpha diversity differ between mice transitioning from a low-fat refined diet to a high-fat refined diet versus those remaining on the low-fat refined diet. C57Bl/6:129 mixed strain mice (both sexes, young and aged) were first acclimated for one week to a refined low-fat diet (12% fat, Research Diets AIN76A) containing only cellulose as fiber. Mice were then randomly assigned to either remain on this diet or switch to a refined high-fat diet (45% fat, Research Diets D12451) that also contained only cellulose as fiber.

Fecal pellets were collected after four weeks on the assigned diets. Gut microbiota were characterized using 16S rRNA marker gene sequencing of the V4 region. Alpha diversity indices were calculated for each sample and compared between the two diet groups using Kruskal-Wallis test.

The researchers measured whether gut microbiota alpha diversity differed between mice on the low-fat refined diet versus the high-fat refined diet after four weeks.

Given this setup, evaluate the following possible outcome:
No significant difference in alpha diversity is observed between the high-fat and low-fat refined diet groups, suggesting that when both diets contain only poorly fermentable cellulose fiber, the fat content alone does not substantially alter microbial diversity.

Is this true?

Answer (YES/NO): YES